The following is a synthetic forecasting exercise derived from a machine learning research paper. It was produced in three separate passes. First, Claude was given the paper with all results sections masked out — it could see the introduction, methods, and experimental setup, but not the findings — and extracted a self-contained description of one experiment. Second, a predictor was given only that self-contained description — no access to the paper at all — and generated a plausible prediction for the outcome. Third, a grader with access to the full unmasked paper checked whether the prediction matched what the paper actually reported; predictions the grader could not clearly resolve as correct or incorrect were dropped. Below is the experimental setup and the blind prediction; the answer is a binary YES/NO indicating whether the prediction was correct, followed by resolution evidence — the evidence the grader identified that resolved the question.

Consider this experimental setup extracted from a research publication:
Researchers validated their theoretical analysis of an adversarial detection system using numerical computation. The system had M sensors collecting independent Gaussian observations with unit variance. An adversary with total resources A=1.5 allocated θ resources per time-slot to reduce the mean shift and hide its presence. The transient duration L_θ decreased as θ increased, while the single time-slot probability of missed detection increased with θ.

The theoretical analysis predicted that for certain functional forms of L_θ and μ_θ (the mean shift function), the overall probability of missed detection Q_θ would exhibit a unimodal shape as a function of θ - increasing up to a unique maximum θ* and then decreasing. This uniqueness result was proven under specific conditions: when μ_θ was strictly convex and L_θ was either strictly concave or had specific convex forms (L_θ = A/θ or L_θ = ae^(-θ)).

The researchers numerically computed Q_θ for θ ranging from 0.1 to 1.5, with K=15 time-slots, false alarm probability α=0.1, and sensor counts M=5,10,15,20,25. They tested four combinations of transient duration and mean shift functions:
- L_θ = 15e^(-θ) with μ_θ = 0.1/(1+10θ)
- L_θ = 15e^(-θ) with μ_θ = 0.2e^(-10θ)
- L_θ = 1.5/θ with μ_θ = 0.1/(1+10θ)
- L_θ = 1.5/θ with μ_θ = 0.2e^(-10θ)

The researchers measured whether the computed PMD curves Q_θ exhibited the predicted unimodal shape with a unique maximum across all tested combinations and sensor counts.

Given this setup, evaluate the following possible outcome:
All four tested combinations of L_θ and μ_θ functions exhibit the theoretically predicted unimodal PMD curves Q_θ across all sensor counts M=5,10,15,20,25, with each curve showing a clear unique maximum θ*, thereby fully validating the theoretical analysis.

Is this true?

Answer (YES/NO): YES